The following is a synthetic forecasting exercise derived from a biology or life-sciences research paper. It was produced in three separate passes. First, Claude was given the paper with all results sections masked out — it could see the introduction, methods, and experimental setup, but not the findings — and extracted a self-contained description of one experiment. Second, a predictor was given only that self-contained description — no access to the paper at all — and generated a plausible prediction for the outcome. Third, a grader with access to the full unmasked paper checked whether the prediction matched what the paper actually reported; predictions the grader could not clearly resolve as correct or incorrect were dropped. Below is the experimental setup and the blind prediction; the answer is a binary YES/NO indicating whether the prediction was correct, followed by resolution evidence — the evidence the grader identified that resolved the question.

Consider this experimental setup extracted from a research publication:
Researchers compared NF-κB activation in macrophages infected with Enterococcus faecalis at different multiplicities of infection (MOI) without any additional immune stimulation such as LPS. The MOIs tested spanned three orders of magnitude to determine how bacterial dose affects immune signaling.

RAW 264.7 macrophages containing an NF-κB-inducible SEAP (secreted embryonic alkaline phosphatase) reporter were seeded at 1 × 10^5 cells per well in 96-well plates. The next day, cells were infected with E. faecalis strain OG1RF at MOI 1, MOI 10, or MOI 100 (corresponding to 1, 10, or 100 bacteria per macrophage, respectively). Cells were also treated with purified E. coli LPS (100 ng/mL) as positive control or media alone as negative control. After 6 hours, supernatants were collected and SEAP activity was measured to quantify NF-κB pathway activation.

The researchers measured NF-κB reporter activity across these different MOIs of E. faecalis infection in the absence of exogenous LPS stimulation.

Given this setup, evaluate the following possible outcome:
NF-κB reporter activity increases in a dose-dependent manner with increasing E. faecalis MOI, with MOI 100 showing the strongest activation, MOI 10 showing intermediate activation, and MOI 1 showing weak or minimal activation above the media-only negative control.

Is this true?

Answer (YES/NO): NO